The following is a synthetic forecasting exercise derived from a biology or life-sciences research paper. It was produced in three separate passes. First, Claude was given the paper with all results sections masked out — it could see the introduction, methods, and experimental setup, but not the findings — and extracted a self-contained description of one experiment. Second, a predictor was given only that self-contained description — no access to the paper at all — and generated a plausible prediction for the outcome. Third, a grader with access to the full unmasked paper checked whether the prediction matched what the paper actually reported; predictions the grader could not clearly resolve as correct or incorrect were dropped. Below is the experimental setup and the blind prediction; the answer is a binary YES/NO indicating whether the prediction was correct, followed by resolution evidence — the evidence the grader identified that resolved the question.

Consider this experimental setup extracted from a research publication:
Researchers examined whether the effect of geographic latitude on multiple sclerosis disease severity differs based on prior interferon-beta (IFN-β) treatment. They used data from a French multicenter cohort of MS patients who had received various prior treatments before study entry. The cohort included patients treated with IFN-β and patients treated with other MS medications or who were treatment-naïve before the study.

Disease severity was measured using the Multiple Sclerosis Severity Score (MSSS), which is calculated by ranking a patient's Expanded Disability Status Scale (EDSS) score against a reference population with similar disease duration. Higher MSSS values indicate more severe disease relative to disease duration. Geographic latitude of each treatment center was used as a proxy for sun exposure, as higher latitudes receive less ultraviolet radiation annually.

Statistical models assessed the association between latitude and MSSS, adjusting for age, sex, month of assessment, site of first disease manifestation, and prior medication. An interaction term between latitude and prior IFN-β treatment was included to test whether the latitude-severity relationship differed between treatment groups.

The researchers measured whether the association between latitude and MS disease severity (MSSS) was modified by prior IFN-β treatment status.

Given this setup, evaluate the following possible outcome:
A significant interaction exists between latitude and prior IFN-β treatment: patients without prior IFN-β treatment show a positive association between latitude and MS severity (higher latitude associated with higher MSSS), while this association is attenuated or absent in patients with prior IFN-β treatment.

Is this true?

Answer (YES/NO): YES